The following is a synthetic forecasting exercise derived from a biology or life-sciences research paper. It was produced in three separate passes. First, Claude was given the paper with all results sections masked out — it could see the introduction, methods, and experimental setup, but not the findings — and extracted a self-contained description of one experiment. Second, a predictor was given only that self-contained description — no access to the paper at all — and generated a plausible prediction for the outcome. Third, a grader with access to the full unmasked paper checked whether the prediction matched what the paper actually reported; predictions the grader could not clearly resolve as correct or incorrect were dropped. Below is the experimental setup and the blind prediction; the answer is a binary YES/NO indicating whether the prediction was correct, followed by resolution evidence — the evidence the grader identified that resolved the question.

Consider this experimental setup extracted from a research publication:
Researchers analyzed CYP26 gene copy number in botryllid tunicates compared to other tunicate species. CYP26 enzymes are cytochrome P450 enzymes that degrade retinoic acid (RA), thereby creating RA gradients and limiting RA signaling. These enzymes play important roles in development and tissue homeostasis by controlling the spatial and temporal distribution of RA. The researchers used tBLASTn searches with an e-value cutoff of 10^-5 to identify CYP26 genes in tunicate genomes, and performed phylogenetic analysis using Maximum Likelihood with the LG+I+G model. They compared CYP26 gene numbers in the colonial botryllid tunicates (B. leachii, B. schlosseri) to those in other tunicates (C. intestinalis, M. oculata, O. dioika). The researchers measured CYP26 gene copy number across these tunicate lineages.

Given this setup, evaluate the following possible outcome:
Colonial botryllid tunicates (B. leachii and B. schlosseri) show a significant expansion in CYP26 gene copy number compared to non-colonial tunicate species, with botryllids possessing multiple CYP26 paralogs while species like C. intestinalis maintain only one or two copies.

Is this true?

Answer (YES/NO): YES